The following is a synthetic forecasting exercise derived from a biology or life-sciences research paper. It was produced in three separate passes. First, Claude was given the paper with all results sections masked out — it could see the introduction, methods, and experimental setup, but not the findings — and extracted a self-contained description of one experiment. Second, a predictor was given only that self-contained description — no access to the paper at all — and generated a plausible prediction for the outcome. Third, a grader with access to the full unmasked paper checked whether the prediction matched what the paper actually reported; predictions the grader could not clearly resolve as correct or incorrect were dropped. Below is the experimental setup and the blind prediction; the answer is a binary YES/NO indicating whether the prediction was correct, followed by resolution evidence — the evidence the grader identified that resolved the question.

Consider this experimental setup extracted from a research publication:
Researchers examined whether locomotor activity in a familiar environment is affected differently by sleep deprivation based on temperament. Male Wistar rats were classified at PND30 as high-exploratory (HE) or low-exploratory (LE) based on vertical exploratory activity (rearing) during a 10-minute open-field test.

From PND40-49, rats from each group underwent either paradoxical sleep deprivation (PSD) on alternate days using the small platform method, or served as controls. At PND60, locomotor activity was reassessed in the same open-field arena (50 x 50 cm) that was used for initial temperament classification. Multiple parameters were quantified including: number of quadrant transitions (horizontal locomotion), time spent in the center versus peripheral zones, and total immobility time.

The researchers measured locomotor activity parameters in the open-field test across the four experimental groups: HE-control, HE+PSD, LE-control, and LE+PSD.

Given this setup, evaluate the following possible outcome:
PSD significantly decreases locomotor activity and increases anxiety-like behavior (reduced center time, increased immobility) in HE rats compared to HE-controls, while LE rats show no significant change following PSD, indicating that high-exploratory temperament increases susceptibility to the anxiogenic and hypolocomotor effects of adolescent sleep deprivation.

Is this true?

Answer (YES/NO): NO